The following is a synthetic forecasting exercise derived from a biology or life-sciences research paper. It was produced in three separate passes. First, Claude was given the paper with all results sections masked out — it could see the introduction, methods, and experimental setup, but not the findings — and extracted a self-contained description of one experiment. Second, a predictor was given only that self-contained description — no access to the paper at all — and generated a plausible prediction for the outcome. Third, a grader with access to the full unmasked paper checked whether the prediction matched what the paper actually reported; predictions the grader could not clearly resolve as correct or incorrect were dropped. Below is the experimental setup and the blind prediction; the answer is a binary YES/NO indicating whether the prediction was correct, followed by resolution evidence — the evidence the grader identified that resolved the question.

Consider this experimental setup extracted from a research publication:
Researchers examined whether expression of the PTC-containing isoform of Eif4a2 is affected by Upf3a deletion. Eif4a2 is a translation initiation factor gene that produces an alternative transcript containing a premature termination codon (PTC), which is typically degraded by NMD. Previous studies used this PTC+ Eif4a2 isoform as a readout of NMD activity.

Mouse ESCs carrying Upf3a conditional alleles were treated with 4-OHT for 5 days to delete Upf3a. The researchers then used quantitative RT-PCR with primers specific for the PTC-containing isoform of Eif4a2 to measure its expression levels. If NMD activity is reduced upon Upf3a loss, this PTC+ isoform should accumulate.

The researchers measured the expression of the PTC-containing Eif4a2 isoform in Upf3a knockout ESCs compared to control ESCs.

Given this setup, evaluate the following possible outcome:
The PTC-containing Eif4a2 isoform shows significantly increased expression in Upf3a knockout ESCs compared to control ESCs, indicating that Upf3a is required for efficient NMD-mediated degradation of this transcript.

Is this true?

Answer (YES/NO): NO